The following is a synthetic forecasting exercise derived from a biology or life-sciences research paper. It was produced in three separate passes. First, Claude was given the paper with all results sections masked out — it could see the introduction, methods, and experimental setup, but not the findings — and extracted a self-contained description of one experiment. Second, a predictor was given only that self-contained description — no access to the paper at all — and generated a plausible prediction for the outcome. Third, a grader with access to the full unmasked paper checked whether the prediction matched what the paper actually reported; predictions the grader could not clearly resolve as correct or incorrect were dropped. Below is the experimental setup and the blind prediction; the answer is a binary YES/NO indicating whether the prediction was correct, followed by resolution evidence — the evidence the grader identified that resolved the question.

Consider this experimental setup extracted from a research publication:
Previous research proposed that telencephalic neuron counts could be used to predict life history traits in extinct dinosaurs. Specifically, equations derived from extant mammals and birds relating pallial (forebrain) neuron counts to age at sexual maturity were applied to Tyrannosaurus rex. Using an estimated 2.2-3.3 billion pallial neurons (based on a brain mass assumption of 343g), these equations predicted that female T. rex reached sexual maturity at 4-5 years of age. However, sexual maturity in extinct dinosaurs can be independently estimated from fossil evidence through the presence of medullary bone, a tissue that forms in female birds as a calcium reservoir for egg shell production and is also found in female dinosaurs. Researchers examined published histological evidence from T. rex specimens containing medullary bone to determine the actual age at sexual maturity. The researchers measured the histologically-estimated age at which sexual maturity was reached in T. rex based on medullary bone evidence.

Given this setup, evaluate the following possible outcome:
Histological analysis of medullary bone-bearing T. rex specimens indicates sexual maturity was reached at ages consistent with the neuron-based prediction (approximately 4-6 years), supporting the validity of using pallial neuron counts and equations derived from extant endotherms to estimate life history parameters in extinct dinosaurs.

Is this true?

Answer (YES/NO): NO